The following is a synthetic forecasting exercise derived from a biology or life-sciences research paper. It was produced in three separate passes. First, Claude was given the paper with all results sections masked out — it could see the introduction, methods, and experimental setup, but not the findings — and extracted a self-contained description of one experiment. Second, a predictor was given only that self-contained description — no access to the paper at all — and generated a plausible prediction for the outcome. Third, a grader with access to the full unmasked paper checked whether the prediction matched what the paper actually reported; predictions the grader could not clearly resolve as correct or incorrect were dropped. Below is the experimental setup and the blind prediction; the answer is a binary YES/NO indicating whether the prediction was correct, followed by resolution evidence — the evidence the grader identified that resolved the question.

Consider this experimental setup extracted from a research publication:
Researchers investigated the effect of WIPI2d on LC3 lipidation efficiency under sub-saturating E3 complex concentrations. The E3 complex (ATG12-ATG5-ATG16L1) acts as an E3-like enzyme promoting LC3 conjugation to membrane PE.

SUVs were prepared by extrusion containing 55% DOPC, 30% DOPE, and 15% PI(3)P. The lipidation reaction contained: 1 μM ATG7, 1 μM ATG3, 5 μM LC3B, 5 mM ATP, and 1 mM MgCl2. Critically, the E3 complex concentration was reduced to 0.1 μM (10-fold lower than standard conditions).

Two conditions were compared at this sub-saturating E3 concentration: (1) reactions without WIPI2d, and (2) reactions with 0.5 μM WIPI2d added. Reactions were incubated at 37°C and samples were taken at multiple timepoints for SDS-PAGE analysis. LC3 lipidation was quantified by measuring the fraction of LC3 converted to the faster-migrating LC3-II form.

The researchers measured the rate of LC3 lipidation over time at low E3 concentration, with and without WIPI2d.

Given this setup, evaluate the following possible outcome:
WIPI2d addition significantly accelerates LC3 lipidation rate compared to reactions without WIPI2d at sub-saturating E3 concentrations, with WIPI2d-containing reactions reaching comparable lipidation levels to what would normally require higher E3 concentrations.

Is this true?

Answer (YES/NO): YES